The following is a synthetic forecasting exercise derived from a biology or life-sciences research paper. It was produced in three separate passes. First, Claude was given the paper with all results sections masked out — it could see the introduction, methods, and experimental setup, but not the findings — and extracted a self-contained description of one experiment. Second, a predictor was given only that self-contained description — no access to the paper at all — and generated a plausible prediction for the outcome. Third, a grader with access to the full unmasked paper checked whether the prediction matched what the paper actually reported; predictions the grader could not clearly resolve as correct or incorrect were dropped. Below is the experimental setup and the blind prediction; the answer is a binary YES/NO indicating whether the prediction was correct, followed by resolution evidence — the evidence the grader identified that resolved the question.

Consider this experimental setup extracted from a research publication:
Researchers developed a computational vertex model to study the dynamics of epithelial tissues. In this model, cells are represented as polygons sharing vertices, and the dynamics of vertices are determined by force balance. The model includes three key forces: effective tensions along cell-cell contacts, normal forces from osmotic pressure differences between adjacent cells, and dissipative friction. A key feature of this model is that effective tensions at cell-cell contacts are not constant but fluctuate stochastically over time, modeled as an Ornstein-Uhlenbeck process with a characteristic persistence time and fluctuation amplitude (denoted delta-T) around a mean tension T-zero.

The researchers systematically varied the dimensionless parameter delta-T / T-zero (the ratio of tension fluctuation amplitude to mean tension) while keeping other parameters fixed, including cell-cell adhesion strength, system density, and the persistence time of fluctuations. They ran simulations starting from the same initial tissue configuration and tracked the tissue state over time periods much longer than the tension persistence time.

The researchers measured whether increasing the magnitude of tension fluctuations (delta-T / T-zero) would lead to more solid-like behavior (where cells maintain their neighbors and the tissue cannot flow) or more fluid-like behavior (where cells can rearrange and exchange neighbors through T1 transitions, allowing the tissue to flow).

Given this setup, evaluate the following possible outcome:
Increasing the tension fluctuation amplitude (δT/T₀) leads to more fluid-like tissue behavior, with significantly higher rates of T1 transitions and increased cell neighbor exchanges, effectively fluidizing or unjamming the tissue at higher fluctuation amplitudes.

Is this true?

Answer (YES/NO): YES